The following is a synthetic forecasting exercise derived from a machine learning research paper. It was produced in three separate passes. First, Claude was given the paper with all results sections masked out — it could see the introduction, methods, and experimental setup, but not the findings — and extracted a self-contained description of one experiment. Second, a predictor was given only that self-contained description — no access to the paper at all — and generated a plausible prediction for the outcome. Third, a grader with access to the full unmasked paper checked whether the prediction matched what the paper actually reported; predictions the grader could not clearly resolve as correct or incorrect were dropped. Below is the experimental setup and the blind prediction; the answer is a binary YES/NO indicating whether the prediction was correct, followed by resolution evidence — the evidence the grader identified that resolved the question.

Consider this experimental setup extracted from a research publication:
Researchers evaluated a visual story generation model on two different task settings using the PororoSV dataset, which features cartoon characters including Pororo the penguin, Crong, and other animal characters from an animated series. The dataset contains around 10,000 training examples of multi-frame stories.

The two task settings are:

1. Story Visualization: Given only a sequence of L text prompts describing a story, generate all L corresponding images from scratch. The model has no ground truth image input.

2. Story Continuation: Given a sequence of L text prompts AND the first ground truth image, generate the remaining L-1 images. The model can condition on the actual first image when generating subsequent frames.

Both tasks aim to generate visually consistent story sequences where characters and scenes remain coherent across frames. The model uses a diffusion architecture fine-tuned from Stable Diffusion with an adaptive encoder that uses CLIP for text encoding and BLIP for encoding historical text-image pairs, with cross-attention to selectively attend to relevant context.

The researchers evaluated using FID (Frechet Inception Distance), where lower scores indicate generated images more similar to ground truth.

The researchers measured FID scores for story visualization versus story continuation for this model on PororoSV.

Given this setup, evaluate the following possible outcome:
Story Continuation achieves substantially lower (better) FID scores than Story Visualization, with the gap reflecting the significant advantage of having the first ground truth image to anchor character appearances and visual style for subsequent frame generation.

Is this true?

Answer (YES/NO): NO